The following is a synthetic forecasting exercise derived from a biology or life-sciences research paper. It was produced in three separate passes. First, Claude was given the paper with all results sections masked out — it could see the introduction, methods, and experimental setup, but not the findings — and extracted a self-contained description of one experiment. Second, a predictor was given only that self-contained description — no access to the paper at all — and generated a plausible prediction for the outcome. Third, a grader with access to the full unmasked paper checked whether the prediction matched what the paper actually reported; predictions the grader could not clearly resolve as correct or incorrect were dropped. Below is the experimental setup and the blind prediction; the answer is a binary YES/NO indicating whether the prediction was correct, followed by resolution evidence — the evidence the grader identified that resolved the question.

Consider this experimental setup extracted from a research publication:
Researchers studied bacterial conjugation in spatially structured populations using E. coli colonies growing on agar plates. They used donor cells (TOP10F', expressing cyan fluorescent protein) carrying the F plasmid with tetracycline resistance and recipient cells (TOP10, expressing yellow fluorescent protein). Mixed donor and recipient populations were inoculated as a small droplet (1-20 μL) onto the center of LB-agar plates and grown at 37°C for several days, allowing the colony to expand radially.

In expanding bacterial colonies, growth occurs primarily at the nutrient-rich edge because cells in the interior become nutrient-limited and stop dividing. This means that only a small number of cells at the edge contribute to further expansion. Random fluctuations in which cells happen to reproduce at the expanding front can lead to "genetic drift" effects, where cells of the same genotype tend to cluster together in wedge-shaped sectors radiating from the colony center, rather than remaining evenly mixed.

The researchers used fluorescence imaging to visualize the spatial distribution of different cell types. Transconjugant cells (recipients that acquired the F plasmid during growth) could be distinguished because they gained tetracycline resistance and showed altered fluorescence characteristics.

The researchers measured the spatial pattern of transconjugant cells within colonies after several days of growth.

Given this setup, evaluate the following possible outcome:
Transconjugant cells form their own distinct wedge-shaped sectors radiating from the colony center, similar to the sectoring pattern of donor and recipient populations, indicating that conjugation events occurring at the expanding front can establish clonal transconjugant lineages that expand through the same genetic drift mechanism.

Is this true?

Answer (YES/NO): YES